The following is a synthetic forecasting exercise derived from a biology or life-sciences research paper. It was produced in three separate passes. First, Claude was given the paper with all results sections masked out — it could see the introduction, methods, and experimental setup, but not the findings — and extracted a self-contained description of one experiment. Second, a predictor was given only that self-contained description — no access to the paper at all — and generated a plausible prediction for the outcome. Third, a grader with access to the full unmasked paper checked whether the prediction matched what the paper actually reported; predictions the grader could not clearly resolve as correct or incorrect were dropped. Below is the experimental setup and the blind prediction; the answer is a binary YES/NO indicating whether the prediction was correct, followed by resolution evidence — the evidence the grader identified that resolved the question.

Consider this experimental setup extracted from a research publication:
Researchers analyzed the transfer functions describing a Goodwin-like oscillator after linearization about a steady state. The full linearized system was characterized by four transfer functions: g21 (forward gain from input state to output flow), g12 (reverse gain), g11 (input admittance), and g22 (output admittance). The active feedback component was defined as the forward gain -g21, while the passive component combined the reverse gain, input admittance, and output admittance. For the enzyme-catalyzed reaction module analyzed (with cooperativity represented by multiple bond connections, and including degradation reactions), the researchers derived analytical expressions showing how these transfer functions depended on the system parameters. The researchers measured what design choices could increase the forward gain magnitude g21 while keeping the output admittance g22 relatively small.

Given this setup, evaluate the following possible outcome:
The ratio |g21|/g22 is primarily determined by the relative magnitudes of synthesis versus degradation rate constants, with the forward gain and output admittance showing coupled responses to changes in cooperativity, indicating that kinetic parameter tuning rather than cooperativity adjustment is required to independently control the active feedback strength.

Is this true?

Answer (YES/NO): NO